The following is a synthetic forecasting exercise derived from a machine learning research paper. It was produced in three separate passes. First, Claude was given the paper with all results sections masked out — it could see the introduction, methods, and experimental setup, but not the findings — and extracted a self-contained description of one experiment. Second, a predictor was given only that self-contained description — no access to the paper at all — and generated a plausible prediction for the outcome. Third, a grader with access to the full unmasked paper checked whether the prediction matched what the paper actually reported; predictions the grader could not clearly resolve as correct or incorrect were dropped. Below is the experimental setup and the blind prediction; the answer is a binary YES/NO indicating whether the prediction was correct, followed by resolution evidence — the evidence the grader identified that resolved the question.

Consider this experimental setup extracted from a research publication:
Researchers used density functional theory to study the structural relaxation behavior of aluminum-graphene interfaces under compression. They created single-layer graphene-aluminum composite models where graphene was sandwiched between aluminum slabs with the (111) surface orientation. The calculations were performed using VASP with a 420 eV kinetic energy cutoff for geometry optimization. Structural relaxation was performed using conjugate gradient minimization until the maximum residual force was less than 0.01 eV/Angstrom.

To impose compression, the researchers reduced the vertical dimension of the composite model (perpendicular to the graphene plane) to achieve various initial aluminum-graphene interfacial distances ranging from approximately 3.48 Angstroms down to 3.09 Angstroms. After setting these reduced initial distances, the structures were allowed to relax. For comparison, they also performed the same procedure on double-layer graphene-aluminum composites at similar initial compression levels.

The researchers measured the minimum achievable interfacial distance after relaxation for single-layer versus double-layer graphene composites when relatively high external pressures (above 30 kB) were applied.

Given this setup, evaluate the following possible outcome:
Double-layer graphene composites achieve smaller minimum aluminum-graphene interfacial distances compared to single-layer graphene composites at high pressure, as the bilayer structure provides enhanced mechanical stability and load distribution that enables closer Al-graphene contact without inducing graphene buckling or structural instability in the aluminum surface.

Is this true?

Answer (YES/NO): NO